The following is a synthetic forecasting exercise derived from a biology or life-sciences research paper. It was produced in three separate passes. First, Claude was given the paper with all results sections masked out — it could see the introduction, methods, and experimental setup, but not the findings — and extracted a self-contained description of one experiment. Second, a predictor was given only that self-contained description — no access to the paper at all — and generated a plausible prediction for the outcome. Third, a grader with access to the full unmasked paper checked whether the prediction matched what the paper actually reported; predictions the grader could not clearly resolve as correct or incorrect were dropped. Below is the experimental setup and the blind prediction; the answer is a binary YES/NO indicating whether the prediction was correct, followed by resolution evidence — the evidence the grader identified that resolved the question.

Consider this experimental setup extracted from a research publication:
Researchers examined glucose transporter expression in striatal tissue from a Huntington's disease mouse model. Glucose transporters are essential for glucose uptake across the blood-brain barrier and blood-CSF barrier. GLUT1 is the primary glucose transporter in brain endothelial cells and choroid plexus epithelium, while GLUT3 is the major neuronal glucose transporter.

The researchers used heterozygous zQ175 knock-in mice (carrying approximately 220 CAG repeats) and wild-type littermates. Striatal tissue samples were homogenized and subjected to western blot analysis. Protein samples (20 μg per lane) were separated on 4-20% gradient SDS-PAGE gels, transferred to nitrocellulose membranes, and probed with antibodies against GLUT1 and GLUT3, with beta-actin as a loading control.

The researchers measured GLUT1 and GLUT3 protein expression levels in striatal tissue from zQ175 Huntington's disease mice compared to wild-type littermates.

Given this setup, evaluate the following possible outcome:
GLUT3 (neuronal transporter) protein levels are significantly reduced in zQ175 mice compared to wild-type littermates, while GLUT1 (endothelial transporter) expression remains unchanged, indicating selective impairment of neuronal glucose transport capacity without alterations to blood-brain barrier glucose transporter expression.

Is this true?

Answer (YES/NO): YES